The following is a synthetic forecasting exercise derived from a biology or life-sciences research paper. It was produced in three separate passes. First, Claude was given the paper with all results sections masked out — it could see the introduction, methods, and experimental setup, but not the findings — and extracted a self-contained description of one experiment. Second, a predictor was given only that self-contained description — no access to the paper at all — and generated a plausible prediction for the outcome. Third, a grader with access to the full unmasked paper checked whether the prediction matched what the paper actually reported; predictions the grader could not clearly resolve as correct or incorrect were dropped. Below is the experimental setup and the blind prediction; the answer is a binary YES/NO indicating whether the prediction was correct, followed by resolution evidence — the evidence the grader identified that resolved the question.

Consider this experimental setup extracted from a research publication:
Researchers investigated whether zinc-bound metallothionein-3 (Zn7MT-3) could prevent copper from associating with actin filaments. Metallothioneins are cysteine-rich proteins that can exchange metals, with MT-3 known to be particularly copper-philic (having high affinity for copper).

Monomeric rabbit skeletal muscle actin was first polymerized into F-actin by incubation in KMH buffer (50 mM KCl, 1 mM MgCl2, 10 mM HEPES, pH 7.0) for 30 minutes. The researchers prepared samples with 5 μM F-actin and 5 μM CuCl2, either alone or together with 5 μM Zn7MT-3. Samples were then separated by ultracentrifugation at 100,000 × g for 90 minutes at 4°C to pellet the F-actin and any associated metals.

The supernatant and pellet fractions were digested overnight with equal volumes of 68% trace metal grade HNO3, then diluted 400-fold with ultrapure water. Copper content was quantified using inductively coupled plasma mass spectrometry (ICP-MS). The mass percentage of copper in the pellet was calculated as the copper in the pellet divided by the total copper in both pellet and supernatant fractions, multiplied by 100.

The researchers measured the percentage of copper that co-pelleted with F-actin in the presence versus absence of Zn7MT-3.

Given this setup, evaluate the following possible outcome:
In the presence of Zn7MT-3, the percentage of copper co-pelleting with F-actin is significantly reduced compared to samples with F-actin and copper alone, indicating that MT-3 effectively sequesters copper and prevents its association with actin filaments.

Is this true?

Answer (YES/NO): YES